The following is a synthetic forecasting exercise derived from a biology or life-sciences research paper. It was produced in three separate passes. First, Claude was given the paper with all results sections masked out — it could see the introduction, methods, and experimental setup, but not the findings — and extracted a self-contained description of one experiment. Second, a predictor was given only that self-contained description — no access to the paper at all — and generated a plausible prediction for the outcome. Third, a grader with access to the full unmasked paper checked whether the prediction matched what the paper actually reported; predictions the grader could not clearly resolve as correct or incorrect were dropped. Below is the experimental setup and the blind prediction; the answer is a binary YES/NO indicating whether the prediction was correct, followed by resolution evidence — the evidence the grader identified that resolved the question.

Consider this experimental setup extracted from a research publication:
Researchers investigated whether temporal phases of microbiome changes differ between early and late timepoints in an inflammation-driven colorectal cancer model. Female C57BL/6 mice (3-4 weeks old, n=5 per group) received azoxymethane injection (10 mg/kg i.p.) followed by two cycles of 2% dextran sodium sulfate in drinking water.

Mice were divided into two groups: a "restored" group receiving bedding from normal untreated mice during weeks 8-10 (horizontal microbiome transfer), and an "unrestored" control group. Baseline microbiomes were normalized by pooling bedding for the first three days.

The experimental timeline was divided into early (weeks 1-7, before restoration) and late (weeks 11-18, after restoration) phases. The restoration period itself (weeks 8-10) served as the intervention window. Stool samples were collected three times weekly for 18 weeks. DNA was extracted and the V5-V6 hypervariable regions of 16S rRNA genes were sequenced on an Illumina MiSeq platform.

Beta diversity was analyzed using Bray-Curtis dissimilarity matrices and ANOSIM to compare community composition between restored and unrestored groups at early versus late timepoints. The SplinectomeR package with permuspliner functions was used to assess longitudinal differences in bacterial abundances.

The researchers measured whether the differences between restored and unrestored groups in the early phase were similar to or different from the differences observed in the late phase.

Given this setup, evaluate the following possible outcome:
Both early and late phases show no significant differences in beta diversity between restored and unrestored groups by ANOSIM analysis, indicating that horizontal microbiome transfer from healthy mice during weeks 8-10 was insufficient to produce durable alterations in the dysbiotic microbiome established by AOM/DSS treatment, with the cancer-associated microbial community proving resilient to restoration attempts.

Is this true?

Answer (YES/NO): NO